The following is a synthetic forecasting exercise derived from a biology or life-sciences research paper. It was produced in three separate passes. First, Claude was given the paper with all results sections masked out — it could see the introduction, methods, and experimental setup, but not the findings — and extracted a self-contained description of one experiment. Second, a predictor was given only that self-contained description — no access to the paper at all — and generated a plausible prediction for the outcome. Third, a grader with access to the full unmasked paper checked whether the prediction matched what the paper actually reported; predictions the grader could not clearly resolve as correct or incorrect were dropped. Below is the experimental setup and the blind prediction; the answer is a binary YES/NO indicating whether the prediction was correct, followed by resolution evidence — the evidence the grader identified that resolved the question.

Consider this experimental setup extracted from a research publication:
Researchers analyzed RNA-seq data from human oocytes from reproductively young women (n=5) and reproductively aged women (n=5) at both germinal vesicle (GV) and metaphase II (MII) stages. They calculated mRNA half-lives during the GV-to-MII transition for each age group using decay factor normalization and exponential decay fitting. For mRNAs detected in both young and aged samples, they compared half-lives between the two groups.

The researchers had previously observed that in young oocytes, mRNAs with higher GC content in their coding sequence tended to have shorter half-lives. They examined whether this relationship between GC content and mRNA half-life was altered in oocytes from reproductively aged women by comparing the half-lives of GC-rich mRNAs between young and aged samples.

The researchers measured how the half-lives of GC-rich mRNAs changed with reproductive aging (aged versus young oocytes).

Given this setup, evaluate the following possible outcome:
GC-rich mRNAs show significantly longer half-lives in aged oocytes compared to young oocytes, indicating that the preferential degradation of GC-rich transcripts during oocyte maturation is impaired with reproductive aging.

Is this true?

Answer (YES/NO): YES